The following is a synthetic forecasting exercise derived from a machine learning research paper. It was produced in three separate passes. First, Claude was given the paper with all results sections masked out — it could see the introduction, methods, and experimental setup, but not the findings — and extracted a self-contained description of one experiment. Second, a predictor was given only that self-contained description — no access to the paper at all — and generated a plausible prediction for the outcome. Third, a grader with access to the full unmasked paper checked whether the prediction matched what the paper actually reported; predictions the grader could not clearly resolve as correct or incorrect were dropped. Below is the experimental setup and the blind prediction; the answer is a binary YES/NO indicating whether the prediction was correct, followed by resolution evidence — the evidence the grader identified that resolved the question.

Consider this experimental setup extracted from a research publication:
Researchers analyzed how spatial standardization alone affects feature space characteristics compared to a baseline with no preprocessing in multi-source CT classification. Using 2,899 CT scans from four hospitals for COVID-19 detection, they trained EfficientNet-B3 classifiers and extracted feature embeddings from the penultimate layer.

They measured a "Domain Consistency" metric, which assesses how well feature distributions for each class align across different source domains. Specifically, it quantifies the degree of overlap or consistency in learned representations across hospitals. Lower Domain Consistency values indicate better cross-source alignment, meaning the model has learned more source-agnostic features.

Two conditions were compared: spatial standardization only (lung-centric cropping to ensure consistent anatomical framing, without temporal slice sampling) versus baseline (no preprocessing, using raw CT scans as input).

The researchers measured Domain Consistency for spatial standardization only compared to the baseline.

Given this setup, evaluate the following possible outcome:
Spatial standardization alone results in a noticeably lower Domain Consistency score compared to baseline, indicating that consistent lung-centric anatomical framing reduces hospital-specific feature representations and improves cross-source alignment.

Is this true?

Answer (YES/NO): NO